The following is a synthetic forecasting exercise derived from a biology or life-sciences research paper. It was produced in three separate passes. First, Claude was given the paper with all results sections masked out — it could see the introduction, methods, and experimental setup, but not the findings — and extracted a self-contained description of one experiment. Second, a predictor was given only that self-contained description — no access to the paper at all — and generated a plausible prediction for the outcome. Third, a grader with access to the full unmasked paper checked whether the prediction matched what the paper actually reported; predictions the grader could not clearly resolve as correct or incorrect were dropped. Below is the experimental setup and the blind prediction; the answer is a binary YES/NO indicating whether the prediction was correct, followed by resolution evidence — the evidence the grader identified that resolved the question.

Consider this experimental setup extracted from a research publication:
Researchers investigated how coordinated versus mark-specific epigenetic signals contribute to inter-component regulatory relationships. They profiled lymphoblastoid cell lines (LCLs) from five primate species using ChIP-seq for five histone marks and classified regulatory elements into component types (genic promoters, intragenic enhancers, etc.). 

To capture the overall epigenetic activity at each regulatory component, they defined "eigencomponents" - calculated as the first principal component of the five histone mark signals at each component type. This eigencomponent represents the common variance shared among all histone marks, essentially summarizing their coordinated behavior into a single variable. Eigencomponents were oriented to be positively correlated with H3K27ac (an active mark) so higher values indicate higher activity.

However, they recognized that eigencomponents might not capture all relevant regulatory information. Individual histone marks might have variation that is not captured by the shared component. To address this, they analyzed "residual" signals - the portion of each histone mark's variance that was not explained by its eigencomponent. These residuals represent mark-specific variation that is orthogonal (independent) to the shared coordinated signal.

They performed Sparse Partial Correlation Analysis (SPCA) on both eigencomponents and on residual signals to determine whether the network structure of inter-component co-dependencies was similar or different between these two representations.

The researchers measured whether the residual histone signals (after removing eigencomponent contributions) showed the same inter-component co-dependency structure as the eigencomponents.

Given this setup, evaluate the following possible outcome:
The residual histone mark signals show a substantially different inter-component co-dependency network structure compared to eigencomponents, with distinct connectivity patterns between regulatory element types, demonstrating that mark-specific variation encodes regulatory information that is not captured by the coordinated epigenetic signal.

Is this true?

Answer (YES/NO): NO